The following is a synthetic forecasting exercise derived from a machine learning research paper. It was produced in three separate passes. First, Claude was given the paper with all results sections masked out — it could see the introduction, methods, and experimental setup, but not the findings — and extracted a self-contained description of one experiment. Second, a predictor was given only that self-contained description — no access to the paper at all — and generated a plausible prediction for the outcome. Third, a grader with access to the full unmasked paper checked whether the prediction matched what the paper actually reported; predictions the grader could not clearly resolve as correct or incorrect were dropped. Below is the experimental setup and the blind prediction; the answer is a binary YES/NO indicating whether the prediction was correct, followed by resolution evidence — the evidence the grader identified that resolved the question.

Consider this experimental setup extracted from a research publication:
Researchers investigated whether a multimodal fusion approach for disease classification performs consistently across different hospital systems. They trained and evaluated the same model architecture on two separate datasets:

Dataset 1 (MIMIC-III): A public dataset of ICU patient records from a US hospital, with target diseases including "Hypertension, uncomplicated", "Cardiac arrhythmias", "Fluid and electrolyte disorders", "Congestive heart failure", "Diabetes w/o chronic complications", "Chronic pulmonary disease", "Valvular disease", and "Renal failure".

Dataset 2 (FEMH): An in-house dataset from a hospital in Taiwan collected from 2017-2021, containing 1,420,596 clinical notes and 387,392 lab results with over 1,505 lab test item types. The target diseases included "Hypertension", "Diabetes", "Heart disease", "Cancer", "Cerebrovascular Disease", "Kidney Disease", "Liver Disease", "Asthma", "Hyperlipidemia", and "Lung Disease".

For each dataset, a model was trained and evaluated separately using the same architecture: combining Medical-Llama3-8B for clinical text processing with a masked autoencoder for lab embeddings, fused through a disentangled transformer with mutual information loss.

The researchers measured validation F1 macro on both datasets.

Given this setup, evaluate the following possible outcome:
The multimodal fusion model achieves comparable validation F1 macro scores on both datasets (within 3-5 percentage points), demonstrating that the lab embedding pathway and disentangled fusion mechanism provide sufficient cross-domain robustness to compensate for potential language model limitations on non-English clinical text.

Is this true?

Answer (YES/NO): YES